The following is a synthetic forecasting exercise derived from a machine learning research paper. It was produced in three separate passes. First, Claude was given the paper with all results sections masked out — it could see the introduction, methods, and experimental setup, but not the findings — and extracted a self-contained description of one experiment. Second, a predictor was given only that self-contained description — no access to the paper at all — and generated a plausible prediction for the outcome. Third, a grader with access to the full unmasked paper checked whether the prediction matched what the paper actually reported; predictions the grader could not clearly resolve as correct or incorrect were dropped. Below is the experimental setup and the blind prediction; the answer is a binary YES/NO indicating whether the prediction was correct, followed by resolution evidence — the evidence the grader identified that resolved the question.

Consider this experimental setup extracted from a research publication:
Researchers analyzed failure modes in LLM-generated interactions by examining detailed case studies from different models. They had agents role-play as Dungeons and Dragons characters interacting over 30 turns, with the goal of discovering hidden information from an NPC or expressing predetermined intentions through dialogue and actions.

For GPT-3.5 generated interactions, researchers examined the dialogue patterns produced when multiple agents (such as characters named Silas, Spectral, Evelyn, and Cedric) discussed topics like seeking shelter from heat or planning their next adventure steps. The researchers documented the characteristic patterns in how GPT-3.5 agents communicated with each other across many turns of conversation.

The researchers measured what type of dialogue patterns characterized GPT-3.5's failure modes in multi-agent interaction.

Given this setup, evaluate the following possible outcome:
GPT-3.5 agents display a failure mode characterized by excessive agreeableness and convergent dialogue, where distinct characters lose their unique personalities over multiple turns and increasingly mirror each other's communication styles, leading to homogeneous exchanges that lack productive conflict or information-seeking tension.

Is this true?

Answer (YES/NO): NO